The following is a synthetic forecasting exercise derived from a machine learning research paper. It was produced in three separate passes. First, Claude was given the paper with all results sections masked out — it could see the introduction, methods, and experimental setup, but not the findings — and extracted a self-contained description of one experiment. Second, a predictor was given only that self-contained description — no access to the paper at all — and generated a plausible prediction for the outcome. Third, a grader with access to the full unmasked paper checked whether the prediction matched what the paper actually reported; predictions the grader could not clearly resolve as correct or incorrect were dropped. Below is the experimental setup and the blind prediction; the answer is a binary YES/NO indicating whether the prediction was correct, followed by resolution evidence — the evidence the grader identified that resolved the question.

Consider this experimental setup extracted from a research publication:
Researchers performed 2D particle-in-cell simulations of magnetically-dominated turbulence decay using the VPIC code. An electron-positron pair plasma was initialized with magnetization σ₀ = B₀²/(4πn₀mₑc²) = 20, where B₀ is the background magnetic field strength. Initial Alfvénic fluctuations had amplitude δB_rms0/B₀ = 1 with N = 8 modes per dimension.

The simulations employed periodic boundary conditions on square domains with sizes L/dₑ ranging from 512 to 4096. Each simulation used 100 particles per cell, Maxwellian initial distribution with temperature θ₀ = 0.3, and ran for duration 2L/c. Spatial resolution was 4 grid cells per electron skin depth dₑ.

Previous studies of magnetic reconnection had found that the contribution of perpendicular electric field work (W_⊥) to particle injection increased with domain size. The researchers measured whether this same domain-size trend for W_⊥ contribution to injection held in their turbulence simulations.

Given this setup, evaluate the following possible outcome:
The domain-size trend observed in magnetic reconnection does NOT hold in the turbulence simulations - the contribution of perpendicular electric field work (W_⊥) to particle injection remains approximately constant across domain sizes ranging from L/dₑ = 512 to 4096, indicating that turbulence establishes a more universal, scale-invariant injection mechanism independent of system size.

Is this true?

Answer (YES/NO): NO